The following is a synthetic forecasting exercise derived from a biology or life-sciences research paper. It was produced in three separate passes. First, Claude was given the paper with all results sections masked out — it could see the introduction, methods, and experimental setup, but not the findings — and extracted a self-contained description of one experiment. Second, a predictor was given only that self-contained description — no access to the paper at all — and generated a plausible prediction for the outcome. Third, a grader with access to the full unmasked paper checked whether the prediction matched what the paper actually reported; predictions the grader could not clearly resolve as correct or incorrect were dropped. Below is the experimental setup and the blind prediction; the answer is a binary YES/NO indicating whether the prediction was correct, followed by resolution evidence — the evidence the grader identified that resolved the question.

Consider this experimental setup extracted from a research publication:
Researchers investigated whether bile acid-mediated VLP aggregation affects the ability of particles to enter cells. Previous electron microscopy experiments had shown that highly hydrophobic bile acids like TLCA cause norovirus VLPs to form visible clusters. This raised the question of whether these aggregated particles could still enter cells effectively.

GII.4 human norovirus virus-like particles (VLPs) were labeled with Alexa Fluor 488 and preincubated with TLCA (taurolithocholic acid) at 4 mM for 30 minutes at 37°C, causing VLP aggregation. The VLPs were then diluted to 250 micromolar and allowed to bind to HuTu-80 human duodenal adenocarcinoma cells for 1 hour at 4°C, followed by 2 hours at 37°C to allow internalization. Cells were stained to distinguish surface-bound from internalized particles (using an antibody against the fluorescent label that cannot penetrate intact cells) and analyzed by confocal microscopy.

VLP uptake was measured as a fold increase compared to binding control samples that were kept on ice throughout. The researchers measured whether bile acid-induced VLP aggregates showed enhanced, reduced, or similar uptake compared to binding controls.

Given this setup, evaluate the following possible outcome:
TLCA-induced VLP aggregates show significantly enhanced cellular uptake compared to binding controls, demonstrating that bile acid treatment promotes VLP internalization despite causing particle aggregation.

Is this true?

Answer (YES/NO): YES